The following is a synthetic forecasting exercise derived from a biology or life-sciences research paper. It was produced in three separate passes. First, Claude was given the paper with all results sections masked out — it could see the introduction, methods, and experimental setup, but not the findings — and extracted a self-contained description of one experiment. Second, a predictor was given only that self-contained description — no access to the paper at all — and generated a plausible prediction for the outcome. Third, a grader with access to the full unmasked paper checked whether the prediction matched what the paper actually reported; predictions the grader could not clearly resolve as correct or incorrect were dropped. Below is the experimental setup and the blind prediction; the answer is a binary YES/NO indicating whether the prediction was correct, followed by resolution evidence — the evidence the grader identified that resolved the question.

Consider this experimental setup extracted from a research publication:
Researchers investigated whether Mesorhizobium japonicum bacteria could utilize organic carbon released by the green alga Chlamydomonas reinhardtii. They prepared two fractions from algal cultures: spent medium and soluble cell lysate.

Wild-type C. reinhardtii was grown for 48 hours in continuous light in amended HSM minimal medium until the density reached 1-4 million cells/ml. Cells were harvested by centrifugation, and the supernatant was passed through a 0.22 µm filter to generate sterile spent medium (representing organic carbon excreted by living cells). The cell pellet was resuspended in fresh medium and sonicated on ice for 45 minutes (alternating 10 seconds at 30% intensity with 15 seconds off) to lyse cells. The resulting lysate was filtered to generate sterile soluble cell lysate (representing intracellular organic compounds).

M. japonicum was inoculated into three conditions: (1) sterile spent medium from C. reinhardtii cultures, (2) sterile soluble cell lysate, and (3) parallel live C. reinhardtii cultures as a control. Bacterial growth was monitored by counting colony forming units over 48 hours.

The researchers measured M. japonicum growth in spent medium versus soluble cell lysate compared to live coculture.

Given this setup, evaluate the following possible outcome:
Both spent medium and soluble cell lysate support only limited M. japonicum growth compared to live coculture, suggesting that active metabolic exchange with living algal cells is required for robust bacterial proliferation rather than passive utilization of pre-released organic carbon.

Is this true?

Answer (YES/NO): NO